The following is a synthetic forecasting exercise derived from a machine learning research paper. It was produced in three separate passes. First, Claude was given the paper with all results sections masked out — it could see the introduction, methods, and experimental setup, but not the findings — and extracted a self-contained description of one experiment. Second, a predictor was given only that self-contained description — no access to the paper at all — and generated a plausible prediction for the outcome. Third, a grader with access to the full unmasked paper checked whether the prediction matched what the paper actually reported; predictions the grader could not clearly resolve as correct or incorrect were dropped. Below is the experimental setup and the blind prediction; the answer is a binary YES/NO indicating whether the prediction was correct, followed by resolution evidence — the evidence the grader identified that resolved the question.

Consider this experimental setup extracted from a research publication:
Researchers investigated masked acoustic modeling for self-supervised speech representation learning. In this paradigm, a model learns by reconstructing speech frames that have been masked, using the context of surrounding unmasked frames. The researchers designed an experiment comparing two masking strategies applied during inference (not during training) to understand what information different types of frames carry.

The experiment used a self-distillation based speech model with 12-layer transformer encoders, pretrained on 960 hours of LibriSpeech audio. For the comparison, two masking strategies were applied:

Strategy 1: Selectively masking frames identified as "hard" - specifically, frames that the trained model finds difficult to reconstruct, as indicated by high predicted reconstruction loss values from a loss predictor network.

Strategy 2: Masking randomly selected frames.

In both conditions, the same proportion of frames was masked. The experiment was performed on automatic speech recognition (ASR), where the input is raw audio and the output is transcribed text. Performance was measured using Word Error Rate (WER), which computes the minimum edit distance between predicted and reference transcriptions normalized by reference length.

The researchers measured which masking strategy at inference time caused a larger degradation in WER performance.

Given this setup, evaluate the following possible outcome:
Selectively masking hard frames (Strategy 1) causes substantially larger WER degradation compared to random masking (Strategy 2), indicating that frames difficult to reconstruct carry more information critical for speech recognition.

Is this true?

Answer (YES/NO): YES